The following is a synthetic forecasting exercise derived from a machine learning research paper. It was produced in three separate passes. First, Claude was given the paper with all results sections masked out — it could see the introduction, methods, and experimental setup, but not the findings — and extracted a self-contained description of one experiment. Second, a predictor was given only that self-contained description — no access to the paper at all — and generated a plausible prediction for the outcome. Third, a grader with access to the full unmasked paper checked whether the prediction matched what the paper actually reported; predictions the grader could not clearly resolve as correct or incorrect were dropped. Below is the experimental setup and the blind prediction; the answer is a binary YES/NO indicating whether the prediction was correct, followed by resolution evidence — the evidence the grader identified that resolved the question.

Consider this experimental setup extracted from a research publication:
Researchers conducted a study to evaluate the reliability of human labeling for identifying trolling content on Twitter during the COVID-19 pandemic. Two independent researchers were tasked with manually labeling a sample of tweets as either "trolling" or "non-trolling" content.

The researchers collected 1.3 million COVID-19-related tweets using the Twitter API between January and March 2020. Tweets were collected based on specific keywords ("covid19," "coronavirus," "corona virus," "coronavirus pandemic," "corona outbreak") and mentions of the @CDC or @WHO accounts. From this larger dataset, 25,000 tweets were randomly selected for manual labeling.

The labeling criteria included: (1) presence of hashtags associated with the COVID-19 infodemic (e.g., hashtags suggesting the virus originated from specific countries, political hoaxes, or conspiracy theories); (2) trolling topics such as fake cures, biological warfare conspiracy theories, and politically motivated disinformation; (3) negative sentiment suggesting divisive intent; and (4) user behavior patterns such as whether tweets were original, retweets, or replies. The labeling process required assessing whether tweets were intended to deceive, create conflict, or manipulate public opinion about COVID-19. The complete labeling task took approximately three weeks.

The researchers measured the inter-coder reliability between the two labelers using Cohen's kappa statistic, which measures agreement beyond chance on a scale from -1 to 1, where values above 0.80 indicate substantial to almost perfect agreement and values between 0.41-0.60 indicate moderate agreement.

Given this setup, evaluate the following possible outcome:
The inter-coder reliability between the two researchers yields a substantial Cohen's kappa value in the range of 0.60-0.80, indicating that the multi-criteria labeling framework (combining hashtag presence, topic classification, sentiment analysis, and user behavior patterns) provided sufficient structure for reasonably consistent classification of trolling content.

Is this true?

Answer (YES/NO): NO